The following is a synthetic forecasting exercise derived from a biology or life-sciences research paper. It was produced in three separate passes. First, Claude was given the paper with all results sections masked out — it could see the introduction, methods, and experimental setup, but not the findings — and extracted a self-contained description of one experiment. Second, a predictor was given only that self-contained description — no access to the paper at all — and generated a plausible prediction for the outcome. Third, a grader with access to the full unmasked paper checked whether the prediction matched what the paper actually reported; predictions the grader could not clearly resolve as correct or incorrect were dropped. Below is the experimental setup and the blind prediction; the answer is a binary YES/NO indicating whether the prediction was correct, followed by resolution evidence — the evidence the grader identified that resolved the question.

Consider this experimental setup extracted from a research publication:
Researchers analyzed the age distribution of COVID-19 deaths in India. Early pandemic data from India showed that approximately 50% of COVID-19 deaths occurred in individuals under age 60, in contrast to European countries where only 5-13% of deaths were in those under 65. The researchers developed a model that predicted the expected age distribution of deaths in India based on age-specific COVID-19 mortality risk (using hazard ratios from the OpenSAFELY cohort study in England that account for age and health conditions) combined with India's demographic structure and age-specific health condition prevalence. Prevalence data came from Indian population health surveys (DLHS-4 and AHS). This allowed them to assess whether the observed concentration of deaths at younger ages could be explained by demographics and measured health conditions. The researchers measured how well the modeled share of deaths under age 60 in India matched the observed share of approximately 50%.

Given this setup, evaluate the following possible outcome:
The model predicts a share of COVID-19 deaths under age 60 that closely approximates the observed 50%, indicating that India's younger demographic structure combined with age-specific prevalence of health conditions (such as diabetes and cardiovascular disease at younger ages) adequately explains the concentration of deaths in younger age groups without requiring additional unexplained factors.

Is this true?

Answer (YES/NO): NO